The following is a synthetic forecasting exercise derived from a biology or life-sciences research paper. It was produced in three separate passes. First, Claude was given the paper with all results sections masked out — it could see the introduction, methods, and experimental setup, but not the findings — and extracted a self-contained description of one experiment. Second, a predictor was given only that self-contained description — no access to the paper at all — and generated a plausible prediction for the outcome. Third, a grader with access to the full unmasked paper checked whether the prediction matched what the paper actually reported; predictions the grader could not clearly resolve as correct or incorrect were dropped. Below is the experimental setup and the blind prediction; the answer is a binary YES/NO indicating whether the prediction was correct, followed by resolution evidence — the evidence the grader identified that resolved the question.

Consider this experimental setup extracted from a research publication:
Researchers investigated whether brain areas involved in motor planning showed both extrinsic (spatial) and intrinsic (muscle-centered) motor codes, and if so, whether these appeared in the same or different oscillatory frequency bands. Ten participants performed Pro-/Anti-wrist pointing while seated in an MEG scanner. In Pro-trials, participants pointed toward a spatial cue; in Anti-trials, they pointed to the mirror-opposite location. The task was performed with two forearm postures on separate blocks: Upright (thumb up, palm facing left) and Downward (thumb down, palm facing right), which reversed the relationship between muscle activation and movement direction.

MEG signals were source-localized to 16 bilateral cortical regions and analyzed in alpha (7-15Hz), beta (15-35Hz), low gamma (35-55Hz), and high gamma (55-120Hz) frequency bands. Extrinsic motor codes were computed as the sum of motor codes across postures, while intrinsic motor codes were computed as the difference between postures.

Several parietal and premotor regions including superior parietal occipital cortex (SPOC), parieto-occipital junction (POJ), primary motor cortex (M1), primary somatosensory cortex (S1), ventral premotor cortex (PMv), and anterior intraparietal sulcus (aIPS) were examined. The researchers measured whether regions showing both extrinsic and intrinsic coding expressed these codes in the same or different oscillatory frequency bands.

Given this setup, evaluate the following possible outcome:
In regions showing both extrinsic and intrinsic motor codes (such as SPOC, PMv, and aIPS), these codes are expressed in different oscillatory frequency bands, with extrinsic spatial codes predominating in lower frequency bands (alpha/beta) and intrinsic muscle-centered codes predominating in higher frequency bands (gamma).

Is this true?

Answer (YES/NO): NO